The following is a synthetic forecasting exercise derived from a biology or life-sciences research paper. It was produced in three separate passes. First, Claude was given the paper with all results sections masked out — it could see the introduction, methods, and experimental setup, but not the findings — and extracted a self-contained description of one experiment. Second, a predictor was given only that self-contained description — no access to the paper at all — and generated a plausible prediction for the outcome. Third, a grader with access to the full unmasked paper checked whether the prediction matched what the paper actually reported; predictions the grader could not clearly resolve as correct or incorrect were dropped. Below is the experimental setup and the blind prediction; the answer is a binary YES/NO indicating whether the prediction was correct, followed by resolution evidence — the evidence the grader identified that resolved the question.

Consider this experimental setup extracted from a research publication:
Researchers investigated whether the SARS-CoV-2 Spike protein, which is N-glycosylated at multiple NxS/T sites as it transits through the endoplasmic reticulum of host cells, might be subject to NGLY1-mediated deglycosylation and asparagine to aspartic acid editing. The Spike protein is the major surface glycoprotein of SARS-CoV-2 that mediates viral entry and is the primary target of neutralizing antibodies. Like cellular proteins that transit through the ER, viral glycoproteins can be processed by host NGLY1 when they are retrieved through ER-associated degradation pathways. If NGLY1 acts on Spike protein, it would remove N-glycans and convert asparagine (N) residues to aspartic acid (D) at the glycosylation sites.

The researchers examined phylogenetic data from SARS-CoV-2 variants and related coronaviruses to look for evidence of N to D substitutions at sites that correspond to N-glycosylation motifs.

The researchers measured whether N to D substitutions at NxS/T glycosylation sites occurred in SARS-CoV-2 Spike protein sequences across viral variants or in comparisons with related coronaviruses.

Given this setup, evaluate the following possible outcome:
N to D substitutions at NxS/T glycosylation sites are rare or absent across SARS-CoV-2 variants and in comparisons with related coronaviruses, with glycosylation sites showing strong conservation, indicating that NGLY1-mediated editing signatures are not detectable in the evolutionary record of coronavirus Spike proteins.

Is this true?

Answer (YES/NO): NO